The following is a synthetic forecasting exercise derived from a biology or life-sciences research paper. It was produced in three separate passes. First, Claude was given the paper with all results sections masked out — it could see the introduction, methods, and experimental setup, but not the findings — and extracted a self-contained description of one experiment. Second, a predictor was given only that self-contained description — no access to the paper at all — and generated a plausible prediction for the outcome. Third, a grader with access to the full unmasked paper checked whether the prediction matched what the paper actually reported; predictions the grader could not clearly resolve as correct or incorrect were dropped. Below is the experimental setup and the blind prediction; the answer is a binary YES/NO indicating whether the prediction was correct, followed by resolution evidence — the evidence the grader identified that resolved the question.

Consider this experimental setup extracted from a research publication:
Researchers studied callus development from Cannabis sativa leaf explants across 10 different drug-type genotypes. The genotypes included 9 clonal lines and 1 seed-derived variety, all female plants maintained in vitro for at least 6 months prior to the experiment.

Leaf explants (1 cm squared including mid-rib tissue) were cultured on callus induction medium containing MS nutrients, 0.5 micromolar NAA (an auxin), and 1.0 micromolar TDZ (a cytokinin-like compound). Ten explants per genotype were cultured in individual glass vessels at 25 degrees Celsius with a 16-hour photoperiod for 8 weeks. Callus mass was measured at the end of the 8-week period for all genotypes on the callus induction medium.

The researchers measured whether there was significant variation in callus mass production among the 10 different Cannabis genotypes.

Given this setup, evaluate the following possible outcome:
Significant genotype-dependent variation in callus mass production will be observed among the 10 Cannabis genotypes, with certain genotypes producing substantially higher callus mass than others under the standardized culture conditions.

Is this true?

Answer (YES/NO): YES